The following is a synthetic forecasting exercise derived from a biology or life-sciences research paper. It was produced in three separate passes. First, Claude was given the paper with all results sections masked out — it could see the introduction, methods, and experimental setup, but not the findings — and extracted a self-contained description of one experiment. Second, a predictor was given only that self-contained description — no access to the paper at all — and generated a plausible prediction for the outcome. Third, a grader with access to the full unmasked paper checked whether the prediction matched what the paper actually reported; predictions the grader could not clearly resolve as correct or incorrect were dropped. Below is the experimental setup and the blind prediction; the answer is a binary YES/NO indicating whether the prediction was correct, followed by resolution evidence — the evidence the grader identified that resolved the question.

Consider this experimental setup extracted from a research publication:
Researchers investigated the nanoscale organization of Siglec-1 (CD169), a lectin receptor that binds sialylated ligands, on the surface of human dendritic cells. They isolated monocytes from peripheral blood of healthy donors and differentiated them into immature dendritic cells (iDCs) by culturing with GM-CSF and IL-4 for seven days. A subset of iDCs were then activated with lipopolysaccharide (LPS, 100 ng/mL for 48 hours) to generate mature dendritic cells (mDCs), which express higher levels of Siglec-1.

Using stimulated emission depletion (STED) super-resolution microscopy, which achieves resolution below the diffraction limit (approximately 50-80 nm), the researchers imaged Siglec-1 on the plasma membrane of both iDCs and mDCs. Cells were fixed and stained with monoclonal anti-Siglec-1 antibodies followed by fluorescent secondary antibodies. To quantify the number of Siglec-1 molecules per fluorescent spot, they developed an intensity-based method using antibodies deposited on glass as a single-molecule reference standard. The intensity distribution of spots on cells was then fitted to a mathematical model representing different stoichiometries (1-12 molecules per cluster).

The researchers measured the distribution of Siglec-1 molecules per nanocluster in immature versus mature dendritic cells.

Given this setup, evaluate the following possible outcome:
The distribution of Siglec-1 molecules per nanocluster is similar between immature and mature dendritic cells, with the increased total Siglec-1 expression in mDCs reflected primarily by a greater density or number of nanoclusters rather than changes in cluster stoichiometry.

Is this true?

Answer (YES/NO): NO